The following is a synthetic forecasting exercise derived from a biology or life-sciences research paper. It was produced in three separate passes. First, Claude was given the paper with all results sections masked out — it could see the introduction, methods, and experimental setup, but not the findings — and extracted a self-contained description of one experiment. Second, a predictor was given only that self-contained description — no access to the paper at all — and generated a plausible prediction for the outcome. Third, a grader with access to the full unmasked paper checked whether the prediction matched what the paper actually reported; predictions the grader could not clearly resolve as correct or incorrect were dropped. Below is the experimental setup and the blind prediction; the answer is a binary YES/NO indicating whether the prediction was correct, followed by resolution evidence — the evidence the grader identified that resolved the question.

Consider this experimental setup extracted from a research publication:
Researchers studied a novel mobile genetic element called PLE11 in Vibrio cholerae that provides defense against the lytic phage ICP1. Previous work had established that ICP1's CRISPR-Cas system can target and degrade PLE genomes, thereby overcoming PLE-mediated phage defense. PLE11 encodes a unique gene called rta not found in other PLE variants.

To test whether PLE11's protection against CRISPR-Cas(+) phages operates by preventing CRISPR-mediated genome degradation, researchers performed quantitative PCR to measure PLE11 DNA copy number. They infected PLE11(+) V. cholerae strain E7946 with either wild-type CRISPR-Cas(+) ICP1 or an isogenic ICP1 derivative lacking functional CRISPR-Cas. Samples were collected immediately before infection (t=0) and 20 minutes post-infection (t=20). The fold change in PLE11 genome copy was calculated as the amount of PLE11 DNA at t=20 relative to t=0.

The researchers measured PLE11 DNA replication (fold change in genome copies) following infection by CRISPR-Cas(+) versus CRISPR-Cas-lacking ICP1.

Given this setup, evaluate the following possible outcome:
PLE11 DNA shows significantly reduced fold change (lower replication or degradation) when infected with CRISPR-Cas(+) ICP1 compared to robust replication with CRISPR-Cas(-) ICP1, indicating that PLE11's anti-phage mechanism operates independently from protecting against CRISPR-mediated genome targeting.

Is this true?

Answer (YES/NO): YES